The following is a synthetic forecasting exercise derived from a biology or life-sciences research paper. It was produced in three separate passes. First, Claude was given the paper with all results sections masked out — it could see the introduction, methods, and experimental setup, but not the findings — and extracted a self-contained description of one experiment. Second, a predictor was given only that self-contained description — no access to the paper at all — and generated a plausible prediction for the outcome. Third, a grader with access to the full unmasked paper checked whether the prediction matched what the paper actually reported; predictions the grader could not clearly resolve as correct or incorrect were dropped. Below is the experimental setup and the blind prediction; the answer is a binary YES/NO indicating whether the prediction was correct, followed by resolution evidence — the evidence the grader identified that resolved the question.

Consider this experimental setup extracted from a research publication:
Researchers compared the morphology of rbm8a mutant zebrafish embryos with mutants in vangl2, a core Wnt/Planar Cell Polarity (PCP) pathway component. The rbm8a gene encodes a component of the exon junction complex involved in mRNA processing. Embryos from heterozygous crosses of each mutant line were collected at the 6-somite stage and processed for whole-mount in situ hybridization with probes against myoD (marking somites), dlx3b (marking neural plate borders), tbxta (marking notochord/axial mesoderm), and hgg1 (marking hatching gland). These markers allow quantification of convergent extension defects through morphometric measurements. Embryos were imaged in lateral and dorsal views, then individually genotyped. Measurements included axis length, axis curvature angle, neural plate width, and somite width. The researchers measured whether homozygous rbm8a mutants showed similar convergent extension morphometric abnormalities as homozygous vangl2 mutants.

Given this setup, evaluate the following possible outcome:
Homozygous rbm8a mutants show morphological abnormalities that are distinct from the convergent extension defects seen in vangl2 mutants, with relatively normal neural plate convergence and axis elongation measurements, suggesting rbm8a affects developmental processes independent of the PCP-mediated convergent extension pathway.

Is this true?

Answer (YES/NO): NO